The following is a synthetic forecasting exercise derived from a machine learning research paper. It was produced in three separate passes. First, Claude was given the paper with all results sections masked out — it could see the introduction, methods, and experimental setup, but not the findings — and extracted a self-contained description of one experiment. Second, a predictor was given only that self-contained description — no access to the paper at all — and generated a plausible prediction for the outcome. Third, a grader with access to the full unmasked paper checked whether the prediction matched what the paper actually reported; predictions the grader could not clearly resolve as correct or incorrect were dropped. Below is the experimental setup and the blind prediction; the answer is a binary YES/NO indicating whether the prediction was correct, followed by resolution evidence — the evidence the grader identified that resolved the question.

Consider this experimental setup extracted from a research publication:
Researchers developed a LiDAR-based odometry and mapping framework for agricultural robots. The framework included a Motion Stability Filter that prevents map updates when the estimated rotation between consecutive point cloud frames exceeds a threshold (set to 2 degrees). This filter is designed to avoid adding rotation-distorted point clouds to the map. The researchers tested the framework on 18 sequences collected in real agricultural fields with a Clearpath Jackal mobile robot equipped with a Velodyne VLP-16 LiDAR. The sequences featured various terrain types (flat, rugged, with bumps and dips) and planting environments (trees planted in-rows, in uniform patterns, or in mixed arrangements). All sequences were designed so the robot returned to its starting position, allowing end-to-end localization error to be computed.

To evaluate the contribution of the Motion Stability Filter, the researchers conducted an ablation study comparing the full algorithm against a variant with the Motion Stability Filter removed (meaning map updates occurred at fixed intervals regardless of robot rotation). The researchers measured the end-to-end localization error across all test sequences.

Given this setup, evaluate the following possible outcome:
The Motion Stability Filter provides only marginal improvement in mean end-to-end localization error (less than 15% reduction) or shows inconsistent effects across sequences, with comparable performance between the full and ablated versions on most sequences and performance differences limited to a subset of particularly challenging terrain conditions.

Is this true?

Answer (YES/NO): YES